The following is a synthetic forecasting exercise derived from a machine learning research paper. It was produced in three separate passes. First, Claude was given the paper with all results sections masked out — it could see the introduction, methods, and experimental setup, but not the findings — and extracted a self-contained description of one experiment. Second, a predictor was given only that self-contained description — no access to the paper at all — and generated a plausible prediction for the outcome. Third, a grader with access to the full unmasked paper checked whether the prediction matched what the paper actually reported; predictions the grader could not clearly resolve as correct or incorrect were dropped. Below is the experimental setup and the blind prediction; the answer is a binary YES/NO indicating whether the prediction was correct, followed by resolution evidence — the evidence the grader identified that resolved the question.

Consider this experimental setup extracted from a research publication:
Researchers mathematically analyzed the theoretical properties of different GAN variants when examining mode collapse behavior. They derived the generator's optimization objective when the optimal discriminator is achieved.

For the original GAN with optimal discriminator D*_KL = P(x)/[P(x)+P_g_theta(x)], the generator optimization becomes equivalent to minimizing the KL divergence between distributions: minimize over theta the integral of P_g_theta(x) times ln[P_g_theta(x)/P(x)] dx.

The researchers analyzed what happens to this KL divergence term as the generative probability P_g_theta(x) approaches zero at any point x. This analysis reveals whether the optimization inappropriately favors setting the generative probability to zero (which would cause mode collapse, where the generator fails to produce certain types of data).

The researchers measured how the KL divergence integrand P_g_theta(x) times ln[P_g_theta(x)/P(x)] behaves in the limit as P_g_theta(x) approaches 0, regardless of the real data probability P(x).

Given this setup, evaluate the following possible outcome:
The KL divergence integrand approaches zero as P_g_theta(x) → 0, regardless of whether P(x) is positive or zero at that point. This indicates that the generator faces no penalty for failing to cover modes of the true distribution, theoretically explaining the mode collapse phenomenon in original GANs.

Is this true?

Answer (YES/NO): YES